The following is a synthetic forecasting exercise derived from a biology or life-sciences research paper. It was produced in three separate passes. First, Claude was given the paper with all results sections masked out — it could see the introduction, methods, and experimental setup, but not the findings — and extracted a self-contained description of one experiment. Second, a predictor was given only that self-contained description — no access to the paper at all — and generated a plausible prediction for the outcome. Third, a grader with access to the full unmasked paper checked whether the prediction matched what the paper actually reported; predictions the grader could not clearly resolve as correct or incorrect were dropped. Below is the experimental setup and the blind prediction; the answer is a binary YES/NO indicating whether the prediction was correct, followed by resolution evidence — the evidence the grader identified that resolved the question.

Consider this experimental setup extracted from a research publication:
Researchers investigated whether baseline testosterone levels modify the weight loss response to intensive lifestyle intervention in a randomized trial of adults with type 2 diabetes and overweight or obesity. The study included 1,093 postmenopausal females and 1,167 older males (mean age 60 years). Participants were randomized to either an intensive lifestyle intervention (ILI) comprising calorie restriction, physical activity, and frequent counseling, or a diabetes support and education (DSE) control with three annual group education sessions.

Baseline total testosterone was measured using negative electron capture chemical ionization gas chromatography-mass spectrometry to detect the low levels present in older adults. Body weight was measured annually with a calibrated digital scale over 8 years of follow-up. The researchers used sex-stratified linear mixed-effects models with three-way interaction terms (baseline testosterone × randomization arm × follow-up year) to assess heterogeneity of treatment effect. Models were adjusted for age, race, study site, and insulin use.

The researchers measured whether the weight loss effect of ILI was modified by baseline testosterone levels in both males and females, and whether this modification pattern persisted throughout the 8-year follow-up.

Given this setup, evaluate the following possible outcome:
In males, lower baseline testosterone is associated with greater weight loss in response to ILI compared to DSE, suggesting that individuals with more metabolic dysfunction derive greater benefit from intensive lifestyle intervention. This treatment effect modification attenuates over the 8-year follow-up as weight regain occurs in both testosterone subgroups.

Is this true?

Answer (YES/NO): NO